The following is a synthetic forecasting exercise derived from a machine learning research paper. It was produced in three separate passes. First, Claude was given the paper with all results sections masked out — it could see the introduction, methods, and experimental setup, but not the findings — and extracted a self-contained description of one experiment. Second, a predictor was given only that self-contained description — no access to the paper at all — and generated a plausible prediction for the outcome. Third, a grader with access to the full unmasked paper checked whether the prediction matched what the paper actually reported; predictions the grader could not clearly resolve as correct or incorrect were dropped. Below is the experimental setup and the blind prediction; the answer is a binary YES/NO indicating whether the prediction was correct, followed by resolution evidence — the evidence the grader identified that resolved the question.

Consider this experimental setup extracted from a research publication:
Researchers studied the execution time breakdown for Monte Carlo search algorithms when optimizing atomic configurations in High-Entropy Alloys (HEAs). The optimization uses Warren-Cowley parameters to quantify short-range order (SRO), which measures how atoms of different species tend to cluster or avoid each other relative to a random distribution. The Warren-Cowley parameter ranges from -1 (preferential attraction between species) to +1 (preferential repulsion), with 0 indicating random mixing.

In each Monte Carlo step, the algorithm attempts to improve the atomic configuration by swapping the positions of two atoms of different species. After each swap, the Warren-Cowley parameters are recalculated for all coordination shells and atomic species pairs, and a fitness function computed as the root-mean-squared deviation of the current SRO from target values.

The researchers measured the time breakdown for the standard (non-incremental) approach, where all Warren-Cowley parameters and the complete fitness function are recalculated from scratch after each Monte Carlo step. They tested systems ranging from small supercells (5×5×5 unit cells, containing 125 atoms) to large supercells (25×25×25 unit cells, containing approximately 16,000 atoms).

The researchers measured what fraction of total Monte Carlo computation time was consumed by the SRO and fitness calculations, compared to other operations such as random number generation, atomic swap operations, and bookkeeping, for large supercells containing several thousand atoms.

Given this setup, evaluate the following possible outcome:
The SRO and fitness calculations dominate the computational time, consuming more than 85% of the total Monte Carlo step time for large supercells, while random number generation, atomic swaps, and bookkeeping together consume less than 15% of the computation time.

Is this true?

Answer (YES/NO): YES